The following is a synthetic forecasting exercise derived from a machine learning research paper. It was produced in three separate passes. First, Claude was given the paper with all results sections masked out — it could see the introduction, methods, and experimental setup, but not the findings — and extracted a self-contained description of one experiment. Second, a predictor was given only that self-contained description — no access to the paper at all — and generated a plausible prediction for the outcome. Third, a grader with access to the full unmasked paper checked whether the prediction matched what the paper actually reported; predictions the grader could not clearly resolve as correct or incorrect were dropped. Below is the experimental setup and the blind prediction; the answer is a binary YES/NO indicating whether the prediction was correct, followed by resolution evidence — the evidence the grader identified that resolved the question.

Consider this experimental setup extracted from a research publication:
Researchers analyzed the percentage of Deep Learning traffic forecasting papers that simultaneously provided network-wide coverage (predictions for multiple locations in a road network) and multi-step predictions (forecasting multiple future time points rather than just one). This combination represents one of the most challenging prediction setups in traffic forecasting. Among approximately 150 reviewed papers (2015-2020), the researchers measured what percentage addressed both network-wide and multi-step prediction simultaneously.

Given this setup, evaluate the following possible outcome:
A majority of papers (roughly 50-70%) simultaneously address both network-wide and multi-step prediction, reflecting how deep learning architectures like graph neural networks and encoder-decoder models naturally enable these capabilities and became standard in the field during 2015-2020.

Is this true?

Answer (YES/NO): NO